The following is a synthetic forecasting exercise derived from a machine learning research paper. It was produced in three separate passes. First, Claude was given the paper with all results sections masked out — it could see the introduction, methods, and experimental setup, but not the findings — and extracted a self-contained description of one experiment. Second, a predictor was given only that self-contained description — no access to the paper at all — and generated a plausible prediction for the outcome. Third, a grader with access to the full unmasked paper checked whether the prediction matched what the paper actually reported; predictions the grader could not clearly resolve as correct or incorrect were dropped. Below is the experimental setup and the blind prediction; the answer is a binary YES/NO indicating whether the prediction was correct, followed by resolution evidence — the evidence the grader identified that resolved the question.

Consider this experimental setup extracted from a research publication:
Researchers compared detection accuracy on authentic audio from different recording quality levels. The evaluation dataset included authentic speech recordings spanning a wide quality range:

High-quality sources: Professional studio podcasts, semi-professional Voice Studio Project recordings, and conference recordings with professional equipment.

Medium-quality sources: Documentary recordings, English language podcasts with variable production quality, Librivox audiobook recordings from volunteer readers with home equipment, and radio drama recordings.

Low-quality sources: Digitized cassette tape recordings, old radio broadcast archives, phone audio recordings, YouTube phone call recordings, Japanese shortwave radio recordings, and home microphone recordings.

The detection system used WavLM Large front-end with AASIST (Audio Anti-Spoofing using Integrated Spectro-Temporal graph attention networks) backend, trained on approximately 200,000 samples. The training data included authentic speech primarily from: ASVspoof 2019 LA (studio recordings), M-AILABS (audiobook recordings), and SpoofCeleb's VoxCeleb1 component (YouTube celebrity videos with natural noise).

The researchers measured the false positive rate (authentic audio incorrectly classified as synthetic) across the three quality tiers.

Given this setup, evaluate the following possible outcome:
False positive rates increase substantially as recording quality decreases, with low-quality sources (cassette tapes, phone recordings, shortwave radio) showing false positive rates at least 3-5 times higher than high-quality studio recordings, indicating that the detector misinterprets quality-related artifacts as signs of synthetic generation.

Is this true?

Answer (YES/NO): NO